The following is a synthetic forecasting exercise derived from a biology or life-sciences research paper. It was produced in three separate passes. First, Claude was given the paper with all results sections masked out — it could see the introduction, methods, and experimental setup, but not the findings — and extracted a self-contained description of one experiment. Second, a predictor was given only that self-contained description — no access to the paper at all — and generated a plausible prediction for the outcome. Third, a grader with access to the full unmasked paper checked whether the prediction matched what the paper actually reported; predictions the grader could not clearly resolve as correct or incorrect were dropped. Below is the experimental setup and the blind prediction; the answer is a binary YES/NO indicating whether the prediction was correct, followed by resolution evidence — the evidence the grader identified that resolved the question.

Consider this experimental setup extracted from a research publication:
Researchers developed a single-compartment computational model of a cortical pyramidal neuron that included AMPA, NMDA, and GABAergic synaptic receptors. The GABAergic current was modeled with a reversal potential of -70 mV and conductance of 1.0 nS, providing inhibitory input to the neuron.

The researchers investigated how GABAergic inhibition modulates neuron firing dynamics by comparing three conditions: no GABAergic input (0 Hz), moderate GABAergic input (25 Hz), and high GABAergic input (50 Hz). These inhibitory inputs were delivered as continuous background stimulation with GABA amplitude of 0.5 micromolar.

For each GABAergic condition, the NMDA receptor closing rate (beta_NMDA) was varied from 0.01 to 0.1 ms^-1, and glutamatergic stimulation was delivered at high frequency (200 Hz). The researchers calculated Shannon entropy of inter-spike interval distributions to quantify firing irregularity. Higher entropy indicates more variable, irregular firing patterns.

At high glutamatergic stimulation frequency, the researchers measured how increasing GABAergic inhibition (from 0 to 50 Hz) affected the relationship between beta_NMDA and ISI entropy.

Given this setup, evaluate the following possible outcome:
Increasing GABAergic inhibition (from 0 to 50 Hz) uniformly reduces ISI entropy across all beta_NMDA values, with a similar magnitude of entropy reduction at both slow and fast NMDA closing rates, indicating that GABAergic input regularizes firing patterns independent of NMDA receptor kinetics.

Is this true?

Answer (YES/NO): NO